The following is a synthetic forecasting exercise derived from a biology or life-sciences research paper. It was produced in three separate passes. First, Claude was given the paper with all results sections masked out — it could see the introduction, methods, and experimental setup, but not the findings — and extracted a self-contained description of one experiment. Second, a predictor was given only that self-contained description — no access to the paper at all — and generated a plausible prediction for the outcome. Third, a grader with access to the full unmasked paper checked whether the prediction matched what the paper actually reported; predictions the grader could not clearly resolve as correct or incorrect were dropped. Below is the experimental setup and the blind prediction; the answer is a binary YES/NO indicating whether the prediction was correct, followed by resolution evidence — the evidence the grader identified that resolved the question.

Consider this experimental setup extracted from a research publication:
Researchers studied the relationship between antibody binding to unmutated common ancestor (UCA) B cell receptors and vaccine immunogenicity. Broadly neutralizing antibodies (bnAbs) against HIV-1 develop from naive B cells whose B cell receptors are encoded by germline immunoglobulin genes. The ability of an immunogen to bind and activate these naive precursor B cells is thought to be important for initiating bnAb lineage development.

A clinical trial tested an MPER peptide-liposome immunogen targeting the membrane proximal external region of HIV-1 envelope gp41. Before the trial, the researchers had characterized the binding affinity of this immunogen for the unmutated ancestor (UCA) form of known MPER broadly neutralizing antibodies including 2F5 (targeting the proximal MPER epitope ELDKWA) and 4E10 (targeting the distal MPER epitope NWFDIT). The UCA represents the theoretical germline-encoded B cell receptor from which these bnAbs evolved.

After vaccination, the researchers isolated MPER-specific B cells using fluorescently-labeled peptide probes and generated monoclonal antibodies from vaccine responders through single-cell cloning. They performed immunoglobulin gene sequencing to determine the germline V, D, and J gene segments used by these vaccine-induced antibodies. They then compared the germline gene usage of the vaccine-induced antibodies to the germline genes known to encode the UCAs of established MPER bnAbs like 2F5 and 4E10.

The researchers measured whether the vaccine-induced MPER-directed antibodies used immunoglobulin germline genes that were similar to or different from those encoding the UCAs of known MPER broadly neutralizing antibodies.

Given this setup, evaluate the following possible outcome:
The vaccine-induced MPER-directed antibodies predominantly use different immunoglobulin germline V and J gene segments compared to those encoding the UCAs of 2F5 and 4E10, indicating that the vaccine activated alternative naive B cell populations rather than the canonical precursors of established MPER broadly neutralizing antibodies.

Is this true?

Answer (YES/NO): NO